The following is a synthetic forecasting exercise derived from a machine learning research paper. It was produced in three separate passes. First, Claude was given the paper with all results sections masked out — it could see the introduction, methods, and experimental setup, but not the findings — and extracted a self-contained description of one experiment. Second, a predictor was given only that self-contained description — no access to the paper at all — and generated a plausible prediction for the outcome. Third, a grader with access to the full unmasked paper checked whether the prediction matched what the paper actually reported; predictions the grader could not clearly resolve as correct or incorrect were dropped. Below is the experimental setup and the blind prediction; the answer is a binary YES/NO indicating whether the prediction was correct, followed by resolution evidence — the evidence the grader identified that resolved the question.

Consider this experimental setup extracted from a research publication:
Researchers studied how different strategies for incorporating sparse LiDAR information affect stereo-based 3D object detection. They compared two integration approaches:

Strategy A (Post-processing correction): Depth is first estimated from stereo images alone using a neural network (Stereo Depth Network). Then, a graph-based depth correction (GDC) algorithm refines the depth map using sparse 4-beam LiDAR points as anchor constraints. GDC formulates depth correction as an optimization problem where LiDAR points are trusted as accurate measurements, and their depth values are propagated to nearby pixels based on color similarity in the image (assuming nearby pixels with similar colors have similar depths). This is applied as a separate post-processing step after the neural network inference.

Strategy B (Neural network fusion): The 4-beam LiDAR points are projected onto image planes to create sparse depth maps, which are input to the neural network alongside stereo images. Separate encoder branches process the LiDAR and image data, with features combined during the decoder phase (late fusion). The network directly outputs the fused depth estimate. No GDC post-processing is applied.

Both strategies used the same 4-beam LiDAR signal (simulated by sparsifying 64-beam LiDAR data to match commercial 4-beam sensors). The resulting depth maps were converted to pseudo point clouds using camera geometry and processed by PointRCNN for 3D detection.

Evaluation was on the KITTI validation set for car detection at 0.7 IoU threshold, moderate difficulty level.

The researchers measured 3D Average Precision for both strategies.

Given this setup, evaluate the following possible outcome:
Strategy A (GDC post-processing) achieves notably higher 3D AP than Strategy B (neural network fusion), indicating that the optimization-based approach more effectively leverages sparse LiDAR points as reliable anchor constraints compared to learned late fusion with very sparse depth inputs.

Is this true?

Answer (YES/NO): YES